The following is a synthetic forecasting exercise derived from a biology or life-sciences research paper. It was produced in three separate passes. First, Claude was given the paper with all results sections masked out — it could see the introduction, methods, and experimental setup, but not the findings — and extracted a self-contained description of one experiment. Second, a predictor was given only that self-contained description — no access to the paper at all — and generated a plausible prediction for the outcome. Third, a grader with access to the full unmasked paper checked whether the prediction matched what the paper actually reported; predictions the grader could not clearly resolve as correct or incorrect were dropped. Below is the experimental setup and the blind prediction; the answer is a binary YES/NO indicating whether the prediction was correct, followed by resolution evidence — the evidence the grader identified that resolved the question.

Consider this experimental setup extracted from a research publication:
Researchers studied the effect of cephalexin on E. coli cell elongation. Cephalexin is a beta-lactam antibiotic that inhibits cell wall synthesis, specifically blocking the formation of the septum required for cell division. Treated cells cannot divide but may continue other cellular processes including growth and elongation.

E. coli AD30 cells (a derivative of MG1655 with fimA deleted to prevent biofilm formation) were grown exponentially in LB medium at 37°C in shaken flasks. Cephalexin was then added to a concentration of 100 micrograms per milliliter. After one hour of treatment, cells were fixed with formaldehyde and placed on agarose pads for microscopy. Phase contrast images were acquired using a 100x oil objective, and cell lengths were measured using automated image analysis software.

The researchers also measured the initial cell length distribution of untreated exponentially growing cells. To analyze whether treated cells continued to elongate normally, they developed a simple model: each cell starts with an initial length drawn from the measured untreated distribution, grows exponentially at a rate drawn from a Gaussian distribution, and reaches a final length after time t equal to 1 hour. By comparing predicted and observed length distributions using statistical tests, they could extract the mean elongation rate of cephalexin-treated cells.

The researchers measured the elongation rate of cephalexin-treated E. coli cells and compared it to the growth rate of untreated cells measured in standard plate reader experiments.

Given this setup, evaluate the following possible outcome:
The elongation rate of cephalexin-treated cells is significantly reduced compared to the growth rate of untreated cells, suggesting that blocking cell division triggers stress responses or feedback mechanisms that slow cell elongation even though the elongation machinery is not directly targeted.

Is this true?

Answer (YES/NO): NO